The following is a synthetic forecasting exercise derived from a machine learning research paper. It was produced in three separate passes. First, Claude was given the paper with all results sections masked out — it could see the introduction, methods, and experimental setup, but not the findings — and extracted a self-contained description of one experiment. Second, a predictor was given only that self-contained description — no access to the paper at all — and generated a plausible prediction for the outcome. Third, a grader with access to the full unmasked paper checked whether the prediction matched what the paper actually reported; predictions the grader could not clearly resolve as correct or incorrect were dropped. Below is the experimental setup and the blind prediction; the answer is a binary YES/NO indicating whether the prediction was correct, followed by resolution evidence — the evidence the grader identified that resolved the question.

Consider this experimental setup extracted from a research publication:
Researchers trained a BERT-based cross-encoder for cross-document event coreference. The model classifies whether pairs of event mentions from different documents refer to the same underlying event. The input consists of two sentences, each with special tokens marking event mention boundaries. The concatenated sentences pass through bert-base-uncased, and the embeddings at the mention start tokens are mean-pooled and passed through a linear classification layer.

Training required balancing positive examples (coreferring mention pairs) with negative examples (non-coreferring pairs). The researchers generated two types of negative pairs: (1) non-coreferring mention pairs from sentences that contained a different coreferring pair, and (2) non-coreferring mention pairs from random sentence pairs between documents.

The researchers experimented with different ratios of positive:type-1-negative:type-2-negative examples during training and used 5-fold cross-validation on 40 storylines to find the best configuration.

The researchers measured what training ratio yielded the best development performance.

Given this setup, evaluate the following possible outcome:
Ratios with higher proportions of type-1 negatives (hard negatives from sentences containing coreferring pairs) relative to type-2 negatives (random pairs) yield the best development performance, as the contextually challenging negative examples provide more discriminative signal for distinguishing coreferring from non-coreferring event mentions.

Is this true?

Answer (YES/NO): NO